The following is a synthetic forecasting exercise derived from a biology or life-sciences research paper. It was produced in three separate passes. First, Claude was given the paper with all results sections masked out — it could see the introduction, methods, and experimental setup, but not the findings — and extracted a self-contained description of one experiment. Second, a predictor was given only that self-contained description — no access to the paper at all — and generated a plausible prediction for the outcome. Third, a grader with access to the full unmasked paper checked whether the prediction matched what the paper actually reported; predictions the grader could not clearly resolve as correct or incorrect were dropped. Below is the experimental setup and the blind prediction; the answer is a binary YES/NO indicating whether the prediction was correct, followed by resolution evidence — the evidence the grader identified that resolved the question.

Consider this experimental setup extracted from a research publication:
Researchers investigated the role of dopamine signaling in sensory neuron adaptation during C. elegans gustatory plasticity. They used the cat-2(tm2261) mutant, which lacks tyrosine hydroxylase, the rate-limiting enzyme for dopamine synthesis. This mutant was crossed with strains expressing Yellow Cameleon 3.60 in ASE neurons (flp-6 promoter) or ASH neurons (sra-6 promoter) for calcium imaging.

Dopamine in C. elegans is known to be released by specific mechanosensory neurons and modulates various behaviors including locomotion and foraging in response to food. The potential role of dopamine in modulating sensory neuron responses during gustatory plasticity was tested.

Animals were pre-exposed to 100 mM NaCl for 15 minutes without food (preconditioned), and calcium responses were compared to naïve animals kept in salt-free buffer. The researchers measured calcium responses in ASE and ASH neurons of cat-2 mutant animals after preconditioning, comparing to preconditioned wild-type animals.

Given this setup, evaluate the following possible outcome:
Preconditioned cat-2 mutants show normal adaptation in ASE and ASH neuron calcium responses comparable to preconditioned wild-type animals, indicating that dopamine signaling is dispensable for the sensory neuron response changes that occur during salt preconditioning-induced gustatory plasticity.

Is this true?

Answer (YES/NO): NO